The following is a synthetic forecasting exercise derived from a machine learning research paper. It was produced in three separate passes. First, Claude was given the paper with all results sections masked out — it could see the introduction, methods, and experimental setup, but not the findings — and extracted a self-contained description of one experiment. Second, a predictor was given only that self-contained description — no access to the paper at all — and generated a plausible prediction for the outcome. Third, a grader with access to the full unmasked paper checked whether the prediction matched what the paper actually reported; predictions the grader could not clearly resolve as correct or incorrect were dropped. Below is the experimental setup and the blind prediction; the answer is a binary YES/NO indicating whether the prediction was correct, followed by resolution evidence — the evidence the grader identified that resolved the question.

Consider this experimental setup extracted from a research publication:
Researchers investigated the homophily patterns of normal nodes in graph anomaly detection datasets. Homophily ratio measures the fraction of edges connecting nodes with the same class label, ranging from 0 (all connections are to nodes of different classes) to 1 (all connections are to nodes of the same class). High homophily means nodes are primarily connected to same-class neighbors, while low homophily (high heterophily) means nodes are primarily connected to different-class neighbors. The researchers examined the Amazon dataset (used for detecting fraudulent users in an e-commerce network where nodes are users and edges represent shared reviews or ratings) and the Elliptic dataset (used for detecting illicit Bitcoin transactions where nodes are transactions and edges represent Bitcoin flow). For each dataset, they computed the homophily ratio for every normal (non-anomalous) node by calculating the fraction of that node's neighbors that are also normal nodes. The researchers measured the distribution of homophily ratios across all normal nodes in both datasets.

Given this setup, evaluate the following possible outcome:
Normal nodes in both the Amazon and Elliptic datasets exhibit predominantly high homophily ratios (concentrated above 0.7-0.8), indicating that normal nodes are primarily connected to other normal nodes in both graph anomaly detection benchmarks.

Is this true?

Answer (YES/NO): NO